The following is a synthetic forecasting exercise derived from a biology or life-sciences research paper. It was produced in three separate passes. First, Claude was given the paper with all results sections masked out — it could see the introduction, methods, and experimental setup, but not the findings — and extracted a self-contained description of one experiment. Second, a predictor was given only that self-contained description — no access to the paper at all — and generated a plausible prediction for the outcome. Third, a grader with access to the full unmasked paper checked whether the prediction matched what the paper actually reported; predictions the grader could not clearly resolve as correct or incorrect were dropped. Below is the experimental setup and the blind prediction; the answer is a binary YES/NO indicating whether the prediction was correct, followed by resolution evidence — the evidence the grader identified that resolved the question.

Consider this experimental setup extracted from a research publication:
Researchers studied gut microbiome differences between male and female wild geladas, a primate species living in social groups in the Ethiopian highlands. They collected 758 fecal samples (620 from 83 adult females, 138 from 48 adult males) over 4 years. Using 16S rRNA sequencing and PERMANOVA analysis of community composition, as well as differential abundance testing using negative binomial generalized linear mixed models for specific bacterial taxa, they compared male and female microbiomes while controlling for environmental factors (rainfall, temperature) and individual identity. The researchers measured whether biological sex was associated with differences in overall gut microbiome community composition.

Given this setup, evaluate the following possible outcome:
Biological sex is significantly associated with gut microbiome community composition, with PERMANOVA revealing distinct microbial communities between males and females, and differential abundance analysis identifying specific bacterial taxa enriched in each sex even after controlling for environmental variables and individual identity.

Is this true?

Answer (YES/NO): NO